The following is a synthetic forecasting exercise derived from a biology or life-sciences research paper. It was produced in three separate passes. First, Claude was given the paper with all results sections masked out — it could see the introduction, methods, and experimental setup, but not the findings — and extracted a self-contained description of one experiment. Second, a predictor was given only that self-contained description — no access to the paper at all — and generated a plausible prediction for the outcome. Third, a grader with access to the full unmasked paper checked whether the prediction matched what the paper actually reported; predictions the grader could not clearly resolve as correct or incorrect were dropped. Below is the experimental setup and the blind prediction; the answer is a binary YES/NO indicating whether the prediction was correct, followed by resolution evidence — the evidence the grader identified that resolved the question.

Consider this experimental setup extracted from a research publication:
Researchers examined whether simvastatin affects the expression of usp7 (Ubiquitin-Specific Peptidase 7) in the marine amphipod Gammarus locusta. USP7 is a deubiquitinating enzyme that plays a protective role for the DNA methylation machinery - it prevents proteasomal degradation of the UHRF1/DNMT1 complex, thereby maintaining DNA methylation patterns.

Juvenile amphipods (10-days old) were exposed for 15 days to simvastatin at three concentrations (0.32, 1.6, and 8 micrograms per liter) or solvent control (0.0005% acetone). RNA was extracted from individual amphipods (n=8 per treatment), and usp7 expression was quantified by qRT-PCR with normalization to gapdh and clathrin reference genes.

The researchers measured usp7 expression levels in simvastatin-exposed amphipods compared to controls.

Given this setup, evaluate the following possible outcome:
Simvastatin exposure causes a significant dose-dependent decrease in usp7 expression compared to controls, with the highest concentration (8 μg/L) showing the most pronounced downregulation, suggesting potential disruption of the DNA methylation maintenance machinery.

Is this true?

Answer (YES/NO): NO